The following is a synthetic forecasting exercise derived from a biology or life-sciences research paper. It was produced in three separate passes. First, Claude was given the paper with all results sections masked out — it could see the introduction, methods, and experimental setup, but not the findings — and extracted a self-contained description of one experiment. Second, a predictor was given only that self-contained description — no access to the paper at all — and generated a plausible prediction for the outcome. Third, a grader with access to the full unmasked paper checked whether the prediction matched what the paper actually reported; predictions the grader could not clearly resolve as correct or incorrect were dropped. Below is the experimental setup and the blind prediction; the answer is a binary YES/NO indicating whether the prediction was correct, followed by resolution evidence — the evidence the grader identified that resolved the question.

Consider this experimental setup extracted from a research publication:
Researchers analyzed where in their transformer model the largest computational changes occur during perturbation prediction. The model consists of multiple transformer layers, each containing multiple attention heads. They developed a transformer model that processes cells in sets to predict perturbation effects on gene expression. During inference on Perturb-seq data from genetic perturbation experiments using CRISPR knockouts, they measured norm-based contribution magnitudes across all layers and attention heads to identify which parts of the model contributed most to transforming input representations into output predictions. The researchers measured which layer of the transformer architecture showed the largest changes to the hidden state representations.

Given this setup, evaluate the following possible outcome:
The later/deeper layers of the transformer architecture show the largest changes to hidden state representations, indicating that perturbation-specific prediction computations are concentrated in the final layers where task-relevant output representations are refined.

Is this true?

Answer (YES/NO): YES